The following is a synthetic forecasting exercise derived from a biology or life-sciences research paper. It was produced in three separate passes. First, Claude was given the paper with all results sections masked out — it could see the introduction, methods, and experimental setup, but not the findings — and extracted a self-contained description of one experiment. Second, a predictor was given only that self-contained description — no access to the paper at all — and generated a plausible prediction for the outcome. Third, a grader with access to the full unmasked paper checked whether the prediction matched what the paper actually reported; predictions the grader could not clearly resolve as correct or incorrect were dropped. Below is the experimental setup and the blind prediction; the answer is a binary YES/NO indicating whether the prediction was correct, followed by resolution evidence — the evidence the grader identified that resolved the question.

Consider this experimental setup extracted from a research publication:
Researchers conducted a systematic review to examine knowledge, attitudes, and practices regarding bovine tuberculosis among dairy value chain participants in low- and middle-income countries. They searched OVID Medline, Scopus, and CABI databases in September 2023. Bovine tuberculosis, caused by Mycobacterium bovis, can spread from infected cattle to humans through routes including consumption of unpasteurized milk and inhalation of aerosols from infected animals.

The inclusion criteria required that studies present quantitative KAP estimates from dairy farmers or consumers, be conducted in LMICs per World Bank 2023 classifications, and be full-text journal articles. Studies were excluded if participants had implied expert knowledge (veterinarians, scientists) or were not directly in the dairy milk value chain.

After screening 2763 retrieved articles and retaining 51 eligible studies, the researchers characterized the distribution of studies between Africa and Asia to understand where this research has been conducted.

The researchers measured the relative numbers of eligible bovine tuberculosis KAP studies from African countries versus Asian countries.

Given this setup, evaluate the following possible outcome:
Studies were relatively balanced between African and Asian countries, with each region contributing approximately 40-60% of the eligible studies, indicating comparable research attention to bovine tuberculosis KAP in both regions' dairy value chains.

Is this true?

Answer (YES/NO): NO